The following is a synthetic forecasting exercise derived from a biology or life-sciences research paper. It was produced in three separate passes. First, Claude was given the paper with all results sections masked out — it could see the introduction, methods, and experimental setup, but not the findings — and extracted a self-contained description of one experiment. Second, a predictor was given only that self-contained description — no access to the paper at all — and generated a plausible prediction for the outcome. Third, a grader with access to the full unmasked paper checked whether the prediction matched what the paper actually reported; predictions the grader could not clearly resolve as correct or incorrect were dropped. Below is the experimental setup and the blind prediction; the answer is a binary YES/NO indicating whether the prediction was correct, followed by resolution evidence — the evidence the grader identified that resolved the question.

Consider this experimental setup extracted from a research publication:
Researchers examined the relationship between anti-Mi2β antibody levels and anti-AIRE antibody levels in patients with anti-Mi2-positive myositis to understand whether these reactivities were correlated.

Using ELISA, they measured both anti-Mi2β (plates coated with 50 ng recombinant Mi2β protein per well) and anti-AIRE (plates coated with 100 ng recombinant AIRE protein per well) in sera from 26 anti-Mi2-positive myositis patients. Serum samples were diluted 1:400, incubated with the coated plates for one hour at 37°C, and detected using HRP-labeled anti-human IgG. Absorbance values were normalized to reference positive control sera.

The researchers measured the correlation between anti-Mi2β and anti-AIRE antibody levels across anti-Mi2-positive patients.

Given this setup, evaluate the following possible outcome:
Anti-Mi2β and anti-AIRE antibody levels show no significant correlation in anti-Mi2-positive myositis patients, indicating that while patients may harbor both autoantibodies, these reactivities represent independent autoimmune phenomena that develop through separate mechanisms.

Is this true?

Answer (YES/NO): NO